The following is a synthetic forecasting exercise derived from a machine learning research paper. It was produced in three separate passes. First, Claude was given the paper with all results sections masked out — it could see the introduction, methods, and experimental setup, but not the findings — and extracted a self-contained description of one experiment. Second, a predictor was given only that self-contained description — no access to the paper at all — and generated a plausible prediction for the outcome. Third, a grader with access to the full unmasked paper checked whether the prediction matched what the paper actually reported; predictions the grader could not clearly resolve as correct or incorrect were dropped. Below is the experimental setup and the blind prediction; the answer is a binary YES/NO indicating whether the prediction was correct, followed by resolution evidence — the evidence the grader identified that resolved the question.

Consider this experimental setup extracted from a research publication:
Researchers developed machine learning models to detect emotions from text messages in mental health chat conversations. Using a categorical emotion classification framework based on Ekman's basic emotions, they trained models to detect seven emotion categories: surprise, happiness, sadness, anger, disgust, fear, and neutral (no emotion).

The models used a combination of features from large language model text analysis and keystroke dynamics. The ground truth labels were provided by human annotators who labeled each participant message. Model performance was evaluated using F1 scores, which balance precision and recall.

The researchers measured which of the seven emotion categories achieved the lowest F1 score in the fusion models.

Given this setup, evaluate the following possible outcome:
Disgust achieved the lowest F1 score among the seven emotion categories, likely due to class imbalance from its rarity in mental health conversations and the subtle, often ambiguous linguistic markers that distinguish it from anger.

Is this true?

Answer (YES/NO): NO